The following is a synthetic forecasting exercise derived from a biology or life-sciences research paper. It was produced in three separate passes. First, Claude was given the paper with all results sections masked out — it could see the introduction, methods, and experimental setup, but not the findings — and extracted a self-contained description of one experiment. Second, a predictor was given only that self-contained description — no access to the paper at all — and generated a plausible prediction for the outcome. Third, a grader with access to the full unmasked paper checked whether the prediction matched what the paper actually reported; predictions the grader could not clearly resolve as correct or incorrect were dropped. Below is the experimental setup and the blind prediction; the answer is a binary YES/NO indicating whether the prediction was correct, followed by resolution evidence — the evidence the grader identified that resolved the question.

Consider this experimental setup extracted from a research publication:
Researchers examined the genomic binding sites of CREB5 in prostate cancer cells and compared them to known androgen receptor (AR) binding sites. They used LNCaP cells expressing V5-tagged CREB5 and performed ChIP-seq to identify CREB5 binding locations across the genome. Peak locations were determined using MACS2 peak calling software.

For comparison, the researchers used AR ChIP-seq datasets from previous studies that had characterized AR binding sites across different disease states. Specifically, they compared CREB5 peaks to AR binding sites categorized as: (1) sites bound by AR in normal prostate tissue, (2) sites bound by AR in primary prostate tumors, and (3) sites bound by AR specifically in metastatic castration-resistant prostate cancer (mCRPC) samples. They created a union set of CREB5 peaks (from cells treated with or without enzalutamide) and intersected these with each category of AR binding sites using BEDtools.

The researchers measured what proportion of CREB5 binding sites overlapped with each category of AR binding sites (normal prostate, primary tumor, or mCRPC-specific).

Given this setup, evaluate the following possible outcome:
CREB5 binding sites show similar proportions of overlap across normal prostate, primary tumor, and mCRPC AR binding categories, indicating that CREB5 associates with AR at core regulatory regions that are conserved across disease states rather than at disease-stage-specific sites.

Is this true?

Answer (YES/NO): NO